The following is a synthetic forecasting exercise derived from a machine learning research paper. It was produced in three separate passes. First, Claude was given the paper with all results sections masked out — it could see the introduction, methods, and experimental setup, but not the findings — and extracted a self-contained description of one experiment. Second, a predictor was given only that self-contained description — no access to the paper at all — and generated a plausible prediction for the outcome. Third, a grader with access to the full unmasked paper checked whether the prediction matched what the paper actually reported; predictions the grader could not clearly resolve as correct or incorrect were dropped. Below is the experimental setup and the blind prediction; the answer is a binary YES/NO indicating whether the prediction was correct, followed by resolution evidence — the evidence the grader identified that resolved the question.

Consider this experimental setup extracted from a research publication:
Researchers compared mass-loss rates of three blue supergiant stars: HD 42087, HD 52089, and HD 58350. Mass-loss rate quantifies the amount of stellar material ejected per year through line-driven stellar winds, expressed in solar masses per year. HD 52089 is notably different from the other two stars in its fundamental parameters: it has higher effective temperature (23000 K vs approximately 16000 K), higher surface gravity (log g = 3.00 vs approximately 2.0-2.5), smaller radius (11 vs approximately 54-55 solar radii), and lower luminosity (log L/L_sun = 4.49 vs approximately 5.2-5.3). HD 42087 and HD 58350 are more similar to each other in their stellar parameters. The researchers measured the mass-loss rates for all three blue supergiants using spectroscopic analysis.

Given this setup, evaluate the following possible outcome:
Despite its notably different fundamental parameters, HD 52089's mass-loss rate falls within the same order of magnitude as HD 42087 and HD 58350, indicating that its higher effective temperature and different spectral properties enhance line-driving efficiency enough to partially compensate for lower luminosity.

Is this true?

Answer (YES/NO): NO